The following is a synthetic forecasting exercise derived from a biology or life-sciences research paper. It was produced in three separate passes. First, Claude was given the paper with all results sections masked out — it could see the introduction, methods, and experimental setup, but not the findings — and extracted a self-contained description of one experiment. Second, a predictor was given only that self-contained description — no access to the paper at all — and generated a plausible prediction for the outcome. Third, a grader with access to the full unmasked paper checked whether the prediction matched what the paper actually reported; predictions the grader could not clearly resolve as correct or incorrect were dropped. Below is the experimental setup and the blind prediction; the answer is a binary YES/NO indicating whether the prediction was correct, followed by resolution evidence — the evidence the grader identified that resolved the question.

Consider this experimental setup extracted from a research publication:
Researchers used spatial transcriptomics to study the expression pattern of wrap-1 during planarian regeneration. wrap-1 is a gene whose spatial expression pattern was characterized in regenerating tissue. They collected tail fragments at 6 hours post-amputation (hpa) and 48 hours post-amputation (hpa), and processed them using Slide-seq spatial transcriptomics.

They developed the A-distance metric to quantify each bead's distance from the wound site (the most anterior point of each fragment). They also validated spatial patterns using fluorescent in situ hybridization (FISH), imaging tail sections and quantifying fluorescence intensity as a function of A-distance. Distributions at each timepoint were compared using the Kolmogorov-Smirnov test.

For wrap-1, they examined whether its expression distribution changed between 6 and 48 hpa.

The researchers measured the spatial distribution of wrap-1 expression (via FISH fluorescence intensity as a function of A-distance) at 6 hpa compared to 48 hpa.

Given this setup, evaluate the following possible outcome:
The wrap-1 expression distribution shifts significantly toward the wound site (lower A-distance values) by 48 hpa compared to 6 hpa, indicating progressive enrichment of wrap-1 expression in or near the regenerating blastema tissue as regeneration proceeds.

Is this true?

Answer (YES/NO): YES